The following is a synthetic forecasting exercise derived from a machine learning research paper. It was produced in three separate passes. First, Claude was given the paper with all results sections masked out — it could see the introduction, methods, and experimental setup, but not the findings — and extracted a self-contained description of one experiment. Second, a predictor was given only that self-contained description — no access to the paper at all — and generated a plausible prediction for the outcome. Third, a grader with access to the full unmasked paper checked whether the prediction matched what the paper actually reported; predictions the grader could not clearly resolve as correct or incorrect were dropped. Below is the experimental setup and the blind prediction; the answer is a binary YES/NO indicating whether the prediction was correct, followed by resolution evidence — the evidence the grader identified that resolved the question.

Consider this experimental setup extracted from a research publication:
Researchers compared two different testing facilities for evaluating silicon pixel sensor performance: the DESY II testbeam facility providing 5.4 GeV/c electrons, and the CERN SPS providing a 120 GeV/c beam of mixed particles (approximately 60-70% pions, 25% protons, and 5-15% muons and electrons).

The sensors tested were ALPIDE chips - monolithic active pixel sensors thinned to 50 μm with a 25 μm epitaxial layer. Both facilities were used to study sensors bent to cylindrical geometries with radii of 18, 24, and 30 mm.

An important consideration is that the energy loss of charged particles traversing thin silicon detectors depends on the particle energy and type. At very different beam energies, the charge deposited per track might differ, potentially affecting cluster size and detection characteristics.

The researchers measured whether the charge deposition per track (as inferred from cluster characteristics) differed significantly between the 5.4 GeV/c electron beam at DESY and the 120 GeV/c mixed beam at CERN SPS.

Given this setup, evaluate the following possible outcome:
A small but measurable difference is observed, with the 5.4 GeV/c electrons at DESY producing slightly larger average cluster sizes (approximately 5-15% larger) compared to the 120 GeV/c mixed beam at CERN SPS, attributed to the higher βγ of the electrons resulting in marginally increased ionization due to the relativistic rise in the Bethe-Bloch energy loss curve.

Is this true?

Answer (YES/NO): NO